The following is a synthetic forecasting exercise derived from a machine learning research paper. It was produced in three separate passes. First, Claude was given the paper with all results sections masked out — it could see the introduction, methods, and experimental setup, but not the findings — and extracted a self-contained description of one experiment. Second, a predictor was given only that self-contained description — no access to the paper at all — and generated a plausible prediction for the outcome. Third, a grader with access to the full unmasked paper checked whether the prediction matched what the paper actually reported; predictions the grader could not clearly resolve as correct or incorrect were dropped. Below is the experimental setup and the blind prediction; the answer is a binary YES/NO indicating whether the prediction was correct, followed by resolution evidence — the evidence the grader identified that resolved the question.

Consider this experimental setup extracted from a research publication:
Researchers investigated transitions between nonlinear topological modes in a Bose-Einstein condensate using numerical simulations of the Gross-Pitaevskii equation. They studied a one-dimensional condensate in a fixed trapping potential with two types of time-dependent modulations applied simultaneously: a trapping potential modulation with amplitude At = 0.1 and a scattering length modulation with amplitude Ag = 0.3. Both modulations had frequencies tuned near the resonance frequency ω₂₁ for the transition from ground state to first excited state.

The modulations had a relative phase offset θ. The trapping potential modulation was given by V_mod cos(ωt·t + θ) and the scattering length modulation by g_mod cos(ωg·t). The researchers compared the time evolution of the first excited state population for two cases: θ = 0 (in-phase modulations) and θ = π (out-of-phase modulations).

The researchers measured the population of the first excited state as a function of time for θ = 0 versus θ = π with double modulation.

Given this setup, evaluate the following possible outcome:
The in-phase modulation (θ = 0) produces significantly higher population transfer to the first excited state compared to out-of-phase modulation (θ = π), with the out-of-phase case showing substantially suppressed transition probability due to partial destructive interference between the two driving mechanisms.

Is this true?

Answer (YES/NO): YES